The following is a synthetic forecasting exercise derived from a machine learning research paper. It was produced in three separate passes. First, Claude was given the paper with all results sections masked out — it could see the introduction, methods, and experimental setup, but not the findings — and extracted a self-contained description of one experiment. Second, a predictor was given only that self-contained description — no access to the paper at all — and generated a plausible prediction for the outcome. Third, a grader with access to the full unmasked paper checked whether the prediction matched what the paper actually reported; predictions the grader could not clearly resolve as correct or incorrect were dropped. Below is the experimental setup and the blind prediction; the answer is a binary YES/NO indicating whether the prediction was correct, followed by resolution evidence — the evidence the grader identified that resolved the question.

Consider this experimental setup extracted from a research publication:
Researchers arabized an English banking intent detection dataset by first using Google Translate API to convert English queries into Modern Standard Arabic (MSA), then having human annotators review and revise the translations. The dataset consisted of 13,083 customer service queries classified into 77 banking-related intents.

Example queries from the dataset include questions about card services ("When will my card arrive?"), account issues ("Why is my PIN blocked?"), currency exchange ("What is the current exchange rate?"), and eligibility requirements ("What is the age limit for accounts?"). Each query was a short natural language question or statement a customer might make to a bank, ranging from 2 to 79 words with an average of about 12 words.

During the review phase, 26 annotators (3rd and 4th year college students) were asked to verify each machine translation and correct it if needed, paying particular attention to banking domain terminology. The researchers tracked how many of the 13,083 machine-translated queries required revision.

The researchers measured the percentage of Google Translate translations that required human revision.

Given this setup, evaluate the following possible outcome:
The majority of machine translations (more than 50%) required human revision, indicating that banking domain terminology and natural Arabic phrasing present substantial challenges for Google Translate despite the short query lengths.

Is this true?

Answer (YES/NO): NO